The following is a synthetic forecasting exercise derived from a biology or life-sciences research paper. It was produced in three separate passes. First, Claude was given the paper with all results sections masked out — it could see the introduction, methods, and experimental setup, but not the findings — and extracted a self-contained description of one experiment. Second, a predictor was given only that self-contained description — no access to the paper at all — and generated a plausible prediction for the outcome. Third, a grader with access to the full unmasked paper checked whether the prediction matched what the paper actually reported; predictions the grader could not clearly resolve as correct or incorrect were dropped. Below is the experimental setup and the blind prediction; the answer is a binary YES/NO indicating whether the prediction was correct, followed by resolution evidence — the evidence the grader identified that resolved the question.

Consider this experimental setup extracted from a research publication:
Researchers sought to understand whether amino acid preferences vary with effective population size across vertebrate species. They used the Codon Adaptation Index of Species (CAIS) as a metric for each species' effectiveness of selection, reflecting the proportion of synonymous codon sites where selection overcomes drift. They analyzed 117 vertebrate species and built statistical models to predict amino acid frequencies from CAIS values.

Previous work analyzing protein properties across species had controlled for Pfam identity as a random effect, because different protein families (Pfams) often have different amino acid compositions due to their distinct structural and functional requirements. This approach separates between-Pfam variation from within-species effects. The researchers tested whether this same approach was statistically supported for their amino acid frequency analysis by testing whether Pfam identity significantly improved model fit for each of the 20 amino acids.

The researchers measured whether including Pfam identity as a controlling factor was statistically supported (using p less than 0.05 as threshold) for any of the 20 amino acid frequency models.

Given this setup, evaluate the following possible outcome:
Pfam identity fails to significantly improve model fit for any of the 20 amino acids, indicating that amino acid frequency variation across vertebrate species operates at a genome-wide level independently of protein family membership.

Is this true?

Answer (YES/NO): YES